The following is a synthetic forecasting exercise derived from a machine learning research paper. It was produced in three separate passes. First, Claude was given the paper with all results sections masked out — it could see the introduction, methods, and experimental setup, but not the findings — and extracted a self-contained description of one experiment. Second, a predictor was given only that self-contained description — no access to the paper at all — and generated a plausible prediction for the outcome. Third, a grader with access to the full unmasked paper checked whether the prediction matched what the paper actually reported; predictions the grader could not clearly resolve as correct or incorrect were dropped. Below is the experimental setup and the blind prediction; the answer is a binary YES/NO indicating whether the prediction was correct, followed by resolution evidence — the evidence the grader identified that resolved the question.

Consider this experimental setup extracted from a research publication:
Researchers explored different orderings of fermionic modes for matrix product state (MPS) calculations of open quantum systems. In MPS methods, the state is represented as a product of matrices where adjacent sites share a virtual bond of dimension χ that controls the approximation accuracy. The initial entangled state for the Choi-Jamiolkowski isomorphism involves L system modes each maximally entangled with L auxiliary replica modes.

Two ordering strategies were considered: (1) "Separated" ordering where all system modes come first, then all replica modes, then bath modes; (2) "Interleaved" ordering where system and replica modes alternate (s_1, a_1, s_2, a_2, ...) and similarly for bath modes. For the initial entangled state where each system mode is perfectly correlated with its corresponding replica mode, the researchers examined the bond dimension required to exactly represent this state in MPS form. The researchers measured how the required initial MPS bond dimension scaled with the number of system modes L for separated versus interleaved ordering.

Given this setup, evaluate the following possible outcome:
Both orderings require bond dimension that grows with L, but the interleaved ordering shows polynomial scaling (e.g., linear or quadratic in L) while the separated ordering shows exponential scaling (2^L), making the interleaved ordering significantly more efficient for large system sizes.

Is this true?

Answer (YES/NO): NO